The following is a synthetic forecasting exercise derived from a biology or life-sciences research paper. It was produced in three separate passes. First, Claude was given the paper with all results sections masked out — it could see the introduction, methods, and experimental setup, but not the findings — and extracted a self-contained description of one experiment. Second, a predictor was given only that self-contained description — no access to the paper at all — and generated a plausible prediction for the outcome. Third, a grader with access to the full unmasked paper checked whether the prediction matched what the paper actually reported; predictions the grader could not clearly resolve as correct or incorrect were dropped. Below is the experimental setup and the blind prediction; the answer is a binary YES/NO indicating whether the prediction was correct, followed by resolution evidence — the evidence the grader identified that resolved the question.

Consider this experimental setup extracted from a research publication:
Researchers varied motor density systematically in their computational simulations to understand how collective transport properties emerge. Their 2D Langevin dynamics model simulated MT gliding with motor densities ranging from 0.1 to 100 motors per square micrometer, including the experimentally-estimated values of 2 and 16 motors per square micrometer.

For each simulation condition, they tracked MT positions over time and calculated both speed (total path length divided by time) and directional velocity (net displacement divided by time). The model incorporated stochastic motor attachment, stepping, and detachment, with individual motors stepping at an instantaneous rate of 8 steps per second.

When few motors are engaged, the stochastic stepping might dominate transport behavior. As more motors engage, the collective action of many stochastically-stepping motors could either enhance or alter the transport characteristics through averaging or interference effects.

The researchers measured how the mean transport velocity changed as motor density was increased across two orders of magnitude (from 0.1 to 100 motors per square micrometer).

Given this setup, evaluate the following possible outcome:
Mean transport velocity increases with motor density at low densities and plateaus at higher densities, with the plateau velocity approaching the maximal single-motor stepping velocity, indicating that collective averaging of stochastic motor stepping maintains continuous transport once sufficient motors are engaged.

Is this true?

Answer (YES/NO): NO